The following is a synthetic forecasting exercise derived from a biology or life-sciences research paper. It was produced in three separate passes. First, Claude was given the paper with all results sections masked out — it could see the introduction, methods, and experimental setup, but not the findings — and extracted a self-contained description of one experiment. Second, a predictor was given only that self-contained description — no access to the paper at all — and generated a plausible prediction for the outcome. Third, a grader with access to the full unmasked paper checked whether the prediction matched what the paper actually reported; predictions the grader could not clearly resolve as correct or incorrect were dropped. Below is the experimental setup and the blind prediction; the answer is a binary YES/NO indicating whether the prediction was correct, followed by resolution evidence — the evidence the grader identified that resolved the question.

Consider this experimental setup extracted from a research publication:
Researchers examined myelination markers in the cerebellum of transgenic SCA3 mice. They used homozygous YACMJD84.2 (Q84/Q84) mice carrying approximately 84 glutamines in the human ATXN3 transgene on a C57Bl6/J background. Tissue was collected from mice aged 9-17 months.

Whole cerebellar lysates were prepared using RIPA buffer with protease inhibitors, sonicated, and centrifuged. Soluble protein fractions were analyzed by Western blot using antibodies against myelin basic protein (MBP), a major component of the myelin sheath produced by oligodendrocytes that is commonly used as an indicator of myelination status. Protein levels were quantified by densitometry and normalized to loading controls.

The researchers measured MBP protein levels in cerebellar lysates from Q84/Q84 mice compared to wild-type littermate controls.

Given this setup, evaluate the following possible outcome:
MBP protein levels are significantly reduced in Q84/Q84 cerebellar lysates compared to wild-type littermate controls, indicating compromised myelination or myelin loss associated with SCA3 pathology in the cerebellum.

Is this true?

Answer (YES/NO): YES